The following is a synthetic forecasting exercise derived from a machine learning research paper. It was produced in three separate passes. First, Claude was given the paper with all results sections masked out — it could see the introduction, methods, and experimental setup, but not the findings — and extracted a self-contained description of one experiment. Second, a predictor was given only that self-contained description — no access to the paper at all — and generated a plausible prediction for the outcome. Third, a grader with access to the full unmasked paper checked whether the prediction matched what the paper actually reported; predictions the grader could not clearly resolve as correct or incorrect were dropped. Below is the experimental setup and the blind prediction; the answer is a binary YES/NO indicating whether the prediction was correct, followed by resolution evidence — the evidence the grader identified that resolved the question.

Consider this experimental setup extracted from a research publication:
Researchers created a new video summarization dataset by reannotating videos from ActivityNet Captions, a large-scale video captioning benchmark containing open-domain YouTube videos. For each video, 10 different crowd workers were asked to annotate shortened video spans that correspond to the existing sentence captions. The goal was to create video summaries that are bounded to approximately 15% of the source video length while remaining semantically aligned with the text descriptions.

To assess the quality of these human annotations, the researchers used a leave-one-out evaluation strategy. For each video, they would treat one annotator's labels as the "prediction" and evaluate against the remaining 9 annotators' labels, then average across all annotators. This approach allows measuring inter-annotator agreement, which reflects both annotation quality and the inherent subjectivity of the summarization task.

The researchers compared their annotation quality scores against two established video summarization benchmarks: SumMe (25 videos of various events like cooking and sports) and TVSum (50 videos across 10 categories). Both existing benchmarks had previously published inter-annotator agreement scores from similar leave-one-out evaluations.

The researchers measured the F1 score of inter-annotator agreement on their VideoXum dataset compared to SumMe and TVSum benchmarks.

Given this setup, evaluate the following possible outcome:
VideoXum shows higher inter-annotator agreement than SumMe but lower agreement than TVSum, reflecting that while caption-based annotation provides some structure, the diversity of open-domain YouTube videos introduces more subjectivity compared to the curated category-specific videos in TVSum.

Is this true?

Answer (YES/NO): NO